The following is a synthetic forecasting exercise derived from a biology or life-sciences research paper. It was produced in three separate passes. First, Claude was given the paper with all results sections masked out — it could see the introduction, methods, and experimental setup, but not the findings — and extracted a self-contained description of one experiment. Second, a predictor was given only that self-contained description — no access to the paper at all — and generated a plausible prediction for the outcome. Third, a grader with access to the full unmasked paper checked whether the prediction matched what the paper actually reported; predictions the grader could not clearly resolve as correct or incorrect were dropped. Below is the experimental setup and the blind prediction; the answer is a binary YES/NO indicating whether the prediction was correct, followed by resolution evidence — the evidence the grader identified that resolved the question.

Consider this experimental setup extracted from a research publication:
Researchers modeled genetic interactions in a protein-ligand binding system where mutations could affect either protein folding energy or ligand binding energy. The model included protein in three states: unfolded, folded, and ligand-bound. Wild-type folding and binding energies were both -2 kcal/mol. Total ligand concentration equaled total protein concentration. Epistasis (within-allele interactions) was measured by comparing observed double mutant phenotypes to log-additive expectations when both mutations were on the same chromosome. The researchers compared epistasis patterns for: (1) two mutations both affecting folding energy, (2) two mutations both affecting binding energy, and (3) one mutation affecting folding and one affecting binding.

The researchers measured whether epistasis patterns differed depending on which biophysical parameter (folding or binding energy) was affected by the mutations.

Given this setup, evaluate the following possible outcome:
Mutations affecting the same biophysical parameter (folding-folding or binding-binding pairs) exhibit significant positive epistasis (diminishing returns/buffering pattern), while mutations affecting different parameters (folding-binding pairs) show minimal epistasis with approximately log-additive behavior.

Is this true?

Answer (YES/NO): NO